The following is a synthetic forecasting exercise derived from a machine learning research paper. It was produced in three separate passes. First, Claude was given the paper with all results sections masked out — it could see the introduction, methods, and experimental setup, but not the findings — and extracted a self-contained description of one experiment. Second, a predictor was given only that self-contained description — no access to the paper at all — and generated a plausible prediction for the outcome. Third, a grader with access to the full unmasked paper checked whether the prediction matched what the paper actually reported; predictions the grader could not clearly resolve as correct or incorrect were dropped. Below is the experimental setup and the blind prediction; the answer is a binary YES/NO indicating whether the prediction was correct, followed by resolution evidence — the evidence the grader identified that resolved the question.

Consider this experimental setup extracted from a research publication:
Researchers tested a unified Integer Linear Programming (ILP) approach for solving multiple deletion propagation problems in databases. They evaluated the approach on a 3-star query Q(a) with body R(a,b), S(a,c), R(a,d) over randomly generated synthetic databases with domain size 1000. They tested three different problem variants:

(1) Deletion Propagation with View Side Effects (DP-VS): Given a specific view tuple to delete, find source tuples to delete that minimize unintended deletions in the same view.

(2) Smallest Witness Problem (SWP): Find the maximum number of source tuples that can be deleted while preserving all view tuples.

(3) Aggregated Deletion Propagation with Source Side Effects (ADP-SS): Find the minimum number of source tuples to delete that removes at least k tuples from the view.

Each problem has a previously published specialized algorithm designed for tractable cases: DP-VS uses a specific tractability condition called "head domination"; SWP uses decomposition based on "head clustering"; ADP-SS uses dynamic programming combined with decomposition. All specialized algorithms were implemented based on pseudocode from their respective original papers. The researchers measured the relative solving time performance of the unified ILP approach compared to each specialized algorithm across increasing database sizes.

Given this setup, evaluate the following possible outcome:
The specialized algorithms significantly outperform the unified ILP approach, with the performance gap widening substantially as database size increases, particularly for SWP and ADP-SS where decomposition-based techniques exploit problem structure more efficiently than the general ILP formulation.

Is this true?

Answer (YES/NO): NO